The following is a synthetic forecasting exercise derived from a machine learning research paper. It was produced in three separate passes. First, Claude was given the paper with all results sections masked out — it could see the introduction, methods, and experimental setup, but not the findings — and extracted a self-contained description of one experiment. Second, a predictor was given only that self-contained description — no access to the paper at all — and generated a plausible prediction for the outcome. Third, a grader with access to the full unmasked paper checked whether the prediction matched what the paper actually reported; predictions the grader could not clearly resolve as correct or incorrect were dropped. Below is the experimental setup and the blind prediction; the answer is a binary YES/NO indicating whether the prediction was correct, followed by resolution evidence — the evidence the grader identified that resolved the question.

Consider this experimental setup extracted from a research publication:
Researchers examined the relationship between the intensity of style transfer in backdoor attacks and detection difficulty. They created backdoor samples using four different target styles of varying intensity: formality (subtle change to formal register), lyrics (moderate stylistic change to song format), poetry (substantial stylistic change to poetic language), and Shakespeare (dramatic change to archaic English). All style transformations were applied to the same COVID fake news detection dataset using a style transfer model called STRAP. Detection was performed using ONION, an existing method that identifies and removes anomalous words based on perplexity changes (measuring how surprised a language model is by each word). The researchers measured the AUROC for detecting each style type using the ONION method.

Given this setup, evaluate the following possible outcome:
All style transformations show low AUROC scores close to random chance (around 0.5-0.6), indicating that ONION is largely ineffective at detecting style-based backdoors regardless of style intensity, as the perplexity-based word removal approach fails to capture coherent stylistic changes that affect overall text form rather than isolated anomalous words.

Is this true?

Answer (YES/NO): NO